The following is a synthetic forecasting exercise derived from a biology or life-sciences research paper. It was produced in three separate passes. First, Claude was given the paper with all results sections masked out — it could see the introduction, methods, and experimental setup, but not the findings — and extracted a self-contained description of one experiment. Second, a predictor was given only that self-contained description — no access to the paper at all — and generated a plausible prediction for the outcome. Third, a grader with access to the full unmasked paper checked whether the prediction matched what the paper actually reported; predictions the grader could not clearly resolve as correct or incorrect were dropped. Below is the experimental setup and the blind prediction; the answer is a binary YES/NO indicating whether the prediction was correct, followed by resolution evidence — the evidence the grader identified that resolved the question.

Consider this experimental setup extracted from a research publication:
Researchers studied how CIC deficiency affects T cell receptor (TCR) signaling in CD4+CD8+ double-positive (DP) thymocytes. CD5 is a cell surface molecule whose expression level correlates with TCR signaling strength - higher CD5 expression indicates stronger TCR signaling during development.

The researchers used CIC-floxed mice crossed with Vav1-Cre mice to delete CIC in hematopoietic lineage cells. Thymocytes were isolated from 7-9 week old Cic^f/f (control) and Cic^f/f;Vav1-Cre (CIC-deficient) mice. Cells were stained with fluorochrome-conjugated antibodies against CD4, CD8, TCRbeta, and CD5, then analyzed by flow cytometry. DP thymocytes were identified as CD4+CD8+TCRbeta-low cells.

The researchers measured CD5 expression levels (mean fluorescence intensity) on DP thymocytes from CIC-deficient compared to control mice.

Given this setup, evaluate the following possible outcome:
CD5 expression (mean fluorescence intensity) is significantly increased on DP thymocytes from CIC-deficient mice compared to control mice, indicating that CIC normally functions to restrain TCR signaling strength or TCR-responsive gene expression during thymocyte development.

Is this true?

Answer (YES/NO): NO